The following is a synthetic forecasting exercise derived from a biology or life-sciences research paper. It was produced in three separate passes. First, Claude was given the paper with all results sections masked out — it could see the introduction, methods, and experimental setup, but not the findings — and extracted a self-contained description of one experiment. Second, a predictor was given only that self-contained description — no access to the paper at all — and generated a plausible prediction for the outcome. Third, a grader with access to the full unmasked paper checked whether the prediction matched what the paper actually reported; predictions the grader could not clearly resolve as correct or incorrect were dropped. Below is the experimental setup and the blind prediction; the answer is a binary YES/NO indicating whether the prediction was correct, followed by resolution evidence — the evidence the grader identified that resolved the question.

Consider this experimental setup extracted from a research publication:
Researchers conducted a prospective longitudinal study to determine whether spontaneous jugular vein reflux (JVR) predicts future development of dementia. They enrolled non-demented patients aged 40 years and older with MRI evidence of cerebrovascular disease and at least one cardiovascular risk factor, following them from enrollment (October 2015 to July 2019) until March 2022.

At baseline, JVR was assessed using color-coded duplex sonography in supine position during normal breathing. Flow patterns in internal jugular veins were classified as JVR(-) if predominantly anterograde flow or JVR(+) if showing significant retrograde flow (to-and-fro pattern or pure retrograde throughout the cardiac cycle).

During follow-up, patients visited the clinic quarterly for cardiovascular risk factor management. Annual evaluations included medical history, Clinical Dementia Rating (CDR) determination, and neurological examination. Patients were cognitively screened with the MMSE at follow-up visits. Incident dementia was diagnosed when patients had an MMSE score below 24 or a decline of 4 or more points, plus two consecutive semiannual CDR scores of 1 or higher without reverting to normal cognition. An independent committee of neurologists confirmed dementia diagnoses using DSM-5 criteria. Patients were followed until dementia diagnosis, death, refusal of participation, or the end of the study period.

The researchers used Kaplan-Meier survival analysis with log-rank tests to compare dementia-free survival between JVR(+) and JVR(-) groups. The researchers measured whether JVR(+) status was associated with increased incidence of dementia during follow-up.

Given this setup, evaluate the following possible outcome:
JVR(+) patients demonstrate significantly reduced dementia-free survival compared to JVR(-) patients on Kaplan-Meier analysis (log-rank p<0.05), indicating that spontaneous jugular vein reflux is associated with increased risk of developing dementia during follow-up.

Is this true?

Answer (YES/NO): NO